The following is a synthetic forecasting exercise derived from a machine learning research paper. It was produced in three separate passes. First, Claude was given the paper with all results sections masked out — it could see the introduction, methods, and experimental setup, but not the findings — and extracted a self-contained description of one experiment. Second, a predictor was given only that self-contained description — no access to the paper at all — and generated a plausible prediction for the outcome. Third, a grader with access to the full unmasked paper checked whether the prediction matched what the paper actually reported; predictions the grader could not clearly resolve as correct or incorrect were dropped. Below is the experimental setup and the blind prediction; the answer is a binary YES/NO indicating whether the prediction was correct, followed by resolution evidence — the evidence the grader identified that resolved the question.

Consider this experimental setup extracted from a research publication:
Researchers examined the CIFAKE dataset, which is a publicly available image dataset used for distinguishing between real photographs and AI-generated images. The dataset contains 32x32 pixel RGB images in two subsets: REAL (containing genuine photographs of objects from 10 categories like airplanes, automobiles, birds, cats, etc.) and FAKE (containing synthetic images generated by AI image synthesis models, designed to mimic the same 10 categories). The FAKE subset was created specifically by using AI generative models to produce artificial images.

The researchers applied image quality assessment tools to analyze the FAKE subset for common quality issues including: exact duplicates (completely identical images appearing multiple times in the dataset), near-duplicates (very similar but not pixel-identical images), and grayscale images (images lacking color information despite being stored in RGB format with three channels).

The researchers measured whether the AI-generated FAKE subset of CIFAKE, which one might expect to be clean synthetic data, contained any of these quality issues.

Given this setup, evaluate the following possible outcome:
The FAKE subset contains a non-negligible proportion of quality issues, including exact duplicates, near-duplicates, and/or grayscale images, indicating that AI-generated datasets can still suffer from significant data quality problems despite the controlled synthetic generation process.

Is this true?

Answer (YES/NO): YES